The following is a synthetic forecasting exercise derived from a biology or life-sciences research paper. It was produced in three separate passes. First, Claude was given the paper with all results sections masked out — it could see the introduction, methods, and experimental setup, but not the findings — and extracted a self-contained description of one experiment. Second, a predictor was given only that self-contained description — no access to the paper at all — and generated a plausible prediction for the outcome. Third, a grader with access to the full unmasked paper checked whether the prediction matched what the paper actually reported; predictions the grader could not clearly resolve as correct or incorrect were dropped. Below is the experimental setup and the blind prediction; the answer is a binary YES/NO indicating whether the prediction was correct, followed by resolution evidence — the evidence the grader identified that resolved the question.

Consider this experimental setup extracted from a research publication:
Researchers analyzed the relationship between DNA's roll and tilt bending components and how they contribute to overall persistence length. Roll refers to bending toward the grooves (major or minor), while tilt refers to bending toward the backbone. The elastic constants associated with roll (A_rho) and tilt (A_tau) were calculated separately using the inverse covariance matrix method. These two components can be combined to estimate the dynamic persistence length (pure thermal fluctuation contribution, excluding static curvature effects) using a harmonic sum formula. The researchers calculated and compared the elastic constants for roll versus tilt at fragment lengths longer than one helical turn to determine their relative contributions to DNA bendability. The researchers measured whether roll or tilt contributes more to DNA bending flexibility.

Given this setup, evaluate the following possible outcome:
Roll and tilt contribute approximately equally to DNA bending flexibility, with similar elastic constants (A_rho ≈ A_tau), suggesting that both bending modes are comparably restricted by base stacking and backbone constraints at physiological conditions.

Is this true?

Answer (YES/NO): YES